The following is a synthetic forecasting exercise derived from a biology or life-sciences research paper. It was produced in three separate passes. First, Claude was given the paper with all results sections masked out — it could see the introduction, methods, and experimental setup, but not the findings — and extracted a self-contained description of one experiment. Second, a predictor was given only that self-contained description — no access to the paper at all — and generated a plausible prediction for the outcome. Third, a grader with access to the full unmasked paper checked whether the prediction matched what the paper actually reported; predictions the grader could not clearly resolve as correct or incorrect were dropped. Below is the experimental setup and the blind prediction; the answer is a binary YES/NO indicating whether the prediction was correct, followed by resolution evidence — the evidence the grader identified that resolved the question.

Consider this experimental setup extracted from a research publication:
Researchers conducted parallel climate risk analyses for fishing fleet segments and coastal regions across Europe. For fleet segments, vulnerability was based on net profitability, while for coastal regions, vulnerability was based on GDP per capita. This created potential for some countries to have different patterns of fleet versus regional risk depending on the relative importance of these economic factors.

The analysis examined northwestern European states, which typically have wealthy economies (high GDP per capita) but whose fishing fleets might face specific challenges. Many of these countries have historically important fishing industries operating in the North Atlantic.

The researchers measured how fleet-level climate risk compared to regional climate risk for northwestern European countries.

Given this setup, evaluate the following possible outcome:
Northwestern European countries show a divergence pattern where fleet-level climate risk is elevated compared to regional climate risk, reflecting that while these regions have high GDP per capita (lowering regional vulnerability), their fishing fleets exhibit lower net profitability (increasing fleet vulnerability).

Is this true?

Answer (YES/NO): NO